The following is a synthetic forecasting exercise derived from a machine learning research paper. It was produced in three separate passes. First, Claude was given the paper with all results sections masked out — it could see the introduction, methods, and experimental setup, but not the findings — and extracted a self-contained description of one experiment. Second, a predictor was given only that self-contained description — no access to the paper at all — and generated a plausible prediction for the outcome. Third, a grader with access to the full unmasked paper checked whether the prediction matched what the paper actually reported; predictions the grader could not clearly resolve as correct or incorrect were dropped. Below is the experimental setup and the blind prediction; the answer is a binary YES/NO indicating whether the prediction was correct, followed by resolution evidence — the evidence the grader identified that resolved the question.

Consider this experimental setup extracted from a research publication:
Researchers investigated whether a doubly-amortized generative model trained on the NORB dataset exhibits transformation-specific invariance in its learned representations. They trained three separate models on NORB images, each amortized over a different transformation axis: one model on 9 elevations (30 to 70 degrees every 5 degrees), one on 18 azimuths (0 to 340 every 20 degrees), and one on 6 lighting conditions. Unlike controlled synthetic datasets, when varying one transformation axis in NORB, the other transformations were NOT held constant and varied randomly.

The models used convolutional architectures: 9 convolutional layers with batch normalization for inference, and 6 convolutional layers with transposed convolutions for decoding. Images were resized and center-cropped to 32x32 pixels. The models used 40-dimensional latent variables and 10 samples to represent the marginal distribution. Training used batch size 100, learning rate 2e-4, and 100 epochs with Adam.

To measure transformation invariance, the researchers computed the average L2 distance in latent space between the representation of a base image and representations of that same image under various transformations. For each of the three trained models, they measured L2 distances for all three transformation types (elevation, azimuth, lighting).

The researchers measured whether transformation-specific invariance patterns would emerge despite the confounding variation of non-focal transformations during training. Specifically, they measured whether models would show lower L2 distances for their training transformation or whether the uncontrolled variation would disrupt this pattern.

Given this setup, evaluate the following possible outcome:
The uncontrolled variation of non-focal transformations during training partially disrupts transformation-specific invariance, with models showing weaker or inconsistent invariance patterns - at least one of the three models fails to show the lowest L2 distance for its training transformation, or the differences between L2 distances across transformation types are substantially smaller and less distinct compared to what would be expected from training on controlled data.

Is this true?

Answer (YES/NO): NO